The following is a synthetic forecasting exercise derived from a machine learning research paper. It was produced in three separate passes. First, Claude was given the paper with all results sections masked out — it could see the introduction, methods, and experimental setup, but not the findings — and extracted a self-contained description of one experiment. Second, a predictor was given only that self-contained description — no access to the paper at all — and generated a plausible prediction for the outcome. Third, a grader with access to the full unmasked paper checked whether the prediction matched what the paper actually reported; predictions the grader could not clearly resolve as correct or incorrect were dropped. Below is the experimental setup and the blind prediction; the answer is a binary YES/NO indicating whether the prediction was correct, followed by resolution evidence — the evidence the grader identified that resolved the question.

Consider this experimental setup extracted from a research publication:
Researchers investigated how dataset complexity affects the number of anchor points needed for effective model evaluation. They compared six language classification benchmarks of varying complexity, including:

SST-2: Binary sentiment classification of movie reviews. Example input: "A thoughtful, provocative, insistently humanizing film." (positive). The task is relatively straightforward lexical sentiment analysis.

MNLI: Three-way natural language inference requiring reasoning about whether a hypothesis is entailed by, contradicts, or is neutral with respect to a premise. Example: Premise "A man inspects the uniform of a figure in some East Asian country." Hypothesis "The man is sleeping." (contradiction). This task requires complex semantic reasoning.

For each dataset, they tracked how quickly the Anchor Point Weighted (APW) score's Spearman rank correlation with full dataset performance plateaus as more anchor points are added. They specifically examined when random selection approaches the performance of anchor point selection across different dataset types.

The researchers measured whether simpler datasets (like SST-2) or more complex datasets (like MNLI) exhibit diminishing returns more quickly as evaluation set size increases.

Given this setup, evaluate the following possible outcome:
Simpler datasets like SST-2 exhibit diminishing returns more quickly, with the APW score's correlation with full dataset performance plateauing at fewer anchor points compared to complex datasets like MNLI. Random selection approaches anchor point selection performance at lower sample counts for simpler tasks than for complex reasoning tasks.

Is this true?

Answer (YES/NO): YES